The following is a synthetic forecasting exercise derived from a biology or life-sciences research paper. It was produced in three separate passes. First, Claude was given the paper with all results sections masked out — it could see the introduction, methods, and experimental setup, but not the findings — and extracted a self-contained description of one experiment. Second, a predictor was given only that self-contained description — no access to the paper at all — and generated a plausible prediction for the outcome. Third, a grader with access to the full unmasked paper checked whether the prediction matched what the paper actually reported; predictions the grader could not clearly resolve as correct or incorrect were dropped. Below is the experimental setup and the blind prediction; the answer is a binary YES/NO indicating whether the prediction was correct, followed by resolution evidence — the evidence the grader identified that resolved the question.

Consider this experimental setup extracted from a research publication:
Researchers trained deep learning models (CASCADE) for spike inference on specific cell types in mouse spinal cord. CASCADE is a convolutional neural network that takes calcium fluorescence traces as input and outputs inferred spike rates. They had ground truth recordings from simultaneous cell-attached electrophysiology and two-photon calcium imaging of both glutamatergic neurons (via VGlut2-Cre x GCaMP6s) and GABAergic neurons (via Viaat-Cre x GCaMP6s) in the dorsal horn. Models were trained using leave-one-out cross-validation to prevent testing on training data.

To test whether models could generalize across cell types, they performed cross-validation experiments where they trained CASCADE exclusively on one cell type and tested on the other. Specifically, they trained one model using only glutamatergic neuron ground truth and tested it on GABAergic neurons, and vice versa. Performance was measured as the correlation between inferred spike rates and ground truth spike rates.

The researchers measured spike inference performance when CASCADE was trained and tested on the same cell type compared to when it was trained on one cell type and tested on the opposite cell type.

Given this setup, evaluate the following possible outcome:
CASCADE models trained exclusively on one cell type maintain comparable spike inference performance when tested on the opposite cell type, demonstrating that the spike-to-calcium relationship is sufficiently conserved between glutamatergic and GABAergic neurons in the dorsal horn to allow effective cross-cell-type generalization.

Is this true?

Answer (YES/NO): NO